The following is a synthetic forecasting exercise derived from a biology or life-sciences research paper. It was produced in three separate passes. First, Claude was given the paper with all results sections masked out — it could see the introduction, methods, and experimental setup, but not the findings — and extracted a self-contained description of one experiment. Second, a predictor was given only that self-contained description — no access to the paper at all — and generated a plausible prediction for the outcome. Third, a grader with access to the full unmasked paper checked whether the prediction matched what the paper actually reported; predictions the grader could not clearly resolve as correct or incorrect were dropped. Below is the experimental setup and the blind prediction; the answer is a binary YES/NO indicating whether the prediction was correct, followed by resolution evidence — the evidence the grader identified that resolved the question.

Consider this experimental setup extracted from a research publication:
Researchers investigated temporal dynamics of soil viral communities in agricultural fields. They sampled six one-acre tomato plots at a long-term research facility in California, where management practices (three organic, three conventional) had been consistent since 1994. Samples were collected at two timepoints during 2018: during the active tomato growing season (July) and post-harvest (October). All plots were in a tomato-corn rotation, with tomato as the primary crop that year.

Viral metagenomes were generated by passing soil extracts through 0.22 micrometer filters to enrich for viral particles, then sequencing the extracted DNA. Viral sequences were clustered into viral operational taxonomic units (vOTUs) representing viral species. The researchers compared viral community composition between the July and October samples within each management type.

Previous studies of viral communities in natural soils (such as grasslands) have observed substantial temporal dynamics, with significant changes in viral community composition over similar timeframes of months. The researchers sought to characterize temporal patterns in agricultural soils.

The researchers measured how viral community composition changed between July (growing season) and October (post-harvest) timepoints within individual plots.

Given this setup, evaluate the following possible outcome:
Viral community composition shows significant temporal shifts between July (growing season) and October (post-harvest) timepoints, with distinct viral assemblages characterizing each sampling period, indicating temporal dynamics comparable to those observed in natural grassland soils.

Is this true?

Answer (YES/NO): NO